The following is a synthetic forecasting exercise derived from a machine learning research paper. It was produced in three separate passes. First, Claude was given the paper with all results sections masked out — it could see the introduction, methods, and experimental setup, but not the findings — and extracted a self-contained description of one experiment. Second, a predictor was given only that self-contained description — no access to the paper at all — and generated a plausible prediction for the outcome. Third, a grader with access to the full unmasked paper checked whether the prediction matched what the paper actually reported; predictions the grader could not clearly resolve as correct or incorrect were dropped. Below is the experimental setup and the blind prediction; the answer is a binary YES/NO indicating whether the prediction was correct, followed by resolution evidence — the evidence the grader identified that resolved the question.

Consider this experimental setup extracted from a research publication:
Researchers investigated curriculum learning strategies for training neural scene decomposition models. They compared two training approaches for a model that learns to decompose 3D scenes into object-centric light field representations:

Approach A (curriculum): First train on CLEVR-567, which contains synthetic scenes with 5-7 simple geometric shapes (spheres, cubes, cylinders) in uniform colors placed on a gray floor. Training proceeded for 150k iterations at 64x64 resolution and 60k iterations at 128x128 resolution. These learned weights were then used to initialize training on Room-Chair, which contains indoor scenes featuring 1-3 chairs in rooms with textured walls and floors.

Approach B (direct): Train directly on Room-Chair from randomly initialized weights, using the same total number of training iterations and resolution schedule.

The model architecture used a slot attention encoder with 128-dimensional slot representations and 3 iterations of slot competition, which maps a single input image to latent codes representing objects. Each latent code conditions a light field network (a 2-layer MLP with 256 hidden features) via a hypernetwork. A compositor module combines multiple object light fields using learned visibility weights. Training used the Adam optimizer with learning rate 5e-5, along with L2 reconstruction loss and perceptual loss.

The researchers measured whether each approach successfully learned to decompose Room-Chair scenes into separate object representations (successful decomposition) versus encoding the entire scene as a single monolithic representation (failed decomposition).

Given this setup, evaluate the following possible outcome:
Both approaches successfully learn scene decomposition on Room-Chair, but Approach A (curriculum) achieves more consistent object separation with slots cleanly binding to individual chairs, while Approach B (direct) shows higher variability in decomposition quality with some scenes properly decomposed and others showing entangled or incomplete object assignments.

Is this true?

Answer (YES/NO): NO